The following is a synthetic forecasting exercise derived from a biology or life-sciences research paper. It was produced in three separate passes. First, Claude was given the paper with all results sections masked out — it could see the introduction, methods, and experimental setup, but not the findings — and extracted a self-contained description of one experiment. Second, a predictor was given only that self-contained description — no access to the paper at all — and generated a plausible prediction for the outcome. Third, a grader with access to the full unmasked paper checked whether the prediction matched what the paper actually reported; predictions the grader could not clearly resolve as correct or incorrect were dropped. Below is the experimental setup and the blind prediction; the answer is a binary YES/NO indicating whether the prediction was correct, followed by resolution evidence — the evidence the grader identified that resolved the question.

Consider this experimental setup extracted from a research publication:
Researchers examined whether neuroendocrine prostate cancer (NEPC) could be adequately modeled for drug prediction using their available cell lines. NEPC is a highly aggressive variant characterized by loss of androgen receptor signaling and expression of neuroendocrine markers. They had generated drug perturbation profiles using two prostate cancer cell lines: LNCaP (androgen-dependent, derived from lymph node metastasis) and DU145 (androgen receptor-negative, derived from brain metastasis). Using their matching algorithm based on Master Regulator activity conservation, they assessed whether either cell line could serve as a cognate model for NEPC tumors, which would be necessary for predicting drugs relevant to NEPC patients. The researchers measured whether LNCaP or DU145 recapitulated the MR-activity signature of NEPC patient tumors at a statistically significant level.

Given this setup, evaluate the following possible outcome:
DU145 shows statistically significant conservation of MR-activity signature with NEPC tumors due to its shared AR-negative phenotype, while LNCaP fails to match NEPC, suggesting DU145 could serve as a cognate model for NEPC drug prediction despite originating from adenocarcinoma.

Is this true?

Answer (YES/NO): NO